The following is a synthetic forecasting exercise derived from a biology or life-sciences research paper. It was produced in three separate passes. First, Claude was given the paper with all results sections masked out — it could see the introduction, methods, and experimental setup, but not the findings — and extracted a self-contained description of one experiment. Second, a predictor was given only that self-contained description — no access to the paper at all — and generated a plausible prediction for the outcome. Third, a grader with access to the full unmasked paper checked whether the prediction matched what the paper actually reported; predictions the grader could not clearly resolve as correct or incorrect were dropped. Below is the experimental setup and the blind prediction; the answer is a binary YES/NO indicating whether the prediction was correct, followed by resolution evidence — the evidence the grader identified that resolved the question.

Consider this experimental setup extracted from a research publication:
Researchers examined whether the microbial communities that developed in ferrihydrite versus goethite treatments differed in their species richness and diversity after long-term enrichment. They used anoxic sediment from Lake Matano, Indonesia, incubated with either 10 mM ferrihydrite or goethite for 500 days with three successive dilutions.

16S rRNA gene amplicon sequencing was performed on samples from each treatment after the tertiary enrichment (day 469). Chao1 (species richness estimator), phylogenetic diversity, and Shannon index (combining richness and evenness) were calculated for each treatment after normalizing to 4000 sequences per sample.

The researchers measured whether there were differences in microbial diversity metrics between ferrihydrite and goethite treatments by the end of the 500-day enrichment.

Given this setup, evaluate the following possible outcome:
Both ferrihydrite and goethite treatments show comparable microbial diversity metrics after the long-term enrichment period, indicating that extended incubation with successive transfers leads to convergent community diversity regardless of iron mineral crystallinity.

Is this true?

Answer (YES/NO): NO